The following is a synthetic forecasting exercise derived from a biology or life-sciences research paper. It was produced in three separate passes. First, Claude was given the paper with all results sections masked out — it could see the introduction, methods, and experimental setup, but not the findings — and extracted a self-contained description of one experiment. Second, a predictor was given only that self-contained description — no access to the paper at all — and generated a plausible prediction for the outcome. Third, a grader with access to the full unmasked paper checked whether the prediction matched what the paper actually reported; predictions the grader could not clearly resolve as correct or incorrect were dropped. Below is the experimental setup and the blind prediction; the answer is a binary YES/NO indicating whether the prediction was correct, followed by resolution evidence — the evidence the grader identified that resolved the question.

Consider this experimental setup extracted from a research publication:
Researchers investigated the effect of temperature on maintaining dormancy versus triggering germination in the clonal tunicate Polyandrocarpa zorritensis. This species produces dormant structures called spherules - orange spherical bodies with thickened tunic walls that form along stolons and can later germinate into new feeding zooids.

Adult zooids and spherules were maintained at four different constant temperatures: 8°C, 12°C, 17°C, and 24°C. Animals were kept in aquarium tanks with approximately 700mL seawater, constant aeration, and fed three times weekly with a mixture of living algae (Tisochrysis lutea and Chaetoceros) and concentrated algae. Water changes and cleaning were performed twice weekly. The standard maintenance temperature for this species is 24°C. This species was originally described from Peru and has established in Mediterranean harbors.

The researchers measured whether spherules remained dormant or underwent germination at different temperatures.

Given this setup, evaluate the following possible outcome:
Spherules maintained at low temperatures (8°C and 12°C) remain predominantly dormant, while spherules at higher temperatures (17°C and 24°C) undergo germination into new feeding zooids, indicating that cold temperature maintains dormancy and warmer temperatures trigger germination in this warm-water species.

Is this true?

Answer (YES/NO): NO